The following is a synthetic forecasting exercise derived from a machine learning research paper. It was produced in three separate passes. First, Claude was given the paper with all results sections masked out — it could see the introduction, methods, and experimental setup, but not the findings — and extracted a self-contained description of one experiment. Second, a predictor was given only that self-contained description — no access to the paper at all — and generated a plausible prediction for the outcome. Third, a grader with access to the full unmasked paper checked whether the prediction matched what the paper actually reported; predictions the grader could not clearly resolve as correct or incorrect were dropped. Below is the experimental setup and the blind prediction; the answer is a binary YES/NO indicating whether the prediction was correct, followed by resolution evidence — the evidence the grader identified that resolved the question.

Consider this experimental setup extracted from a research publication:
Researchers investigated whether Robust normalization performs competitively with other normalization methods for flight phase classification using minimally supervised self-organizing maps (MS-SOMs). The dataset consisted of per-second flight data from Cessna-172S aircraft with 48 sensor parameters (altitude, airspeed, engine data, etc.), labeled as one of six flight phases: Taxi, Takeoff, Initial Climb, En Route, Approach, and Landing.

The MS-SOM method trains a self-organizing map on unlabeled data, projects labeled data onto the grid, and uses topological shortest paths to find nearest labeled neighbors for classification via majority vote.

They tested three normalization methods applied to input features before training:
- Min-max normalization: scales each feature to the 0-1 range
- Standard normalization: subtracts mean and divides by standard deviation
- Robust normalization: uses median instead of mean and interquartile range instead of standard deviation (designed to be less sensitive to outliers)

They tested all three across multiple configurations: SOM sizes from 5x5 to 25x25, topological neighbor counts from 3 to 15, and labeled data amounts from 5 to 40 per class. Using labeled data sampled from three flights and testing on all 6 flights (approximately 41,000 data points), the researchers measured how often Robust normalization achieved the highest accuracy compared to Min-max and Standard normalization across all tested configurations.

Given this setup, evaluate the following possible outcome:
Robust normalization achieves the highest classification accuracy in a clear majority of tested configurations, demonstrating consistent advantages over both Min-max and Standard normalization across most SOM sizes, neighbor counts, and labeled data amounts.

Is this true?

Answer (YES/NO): NO